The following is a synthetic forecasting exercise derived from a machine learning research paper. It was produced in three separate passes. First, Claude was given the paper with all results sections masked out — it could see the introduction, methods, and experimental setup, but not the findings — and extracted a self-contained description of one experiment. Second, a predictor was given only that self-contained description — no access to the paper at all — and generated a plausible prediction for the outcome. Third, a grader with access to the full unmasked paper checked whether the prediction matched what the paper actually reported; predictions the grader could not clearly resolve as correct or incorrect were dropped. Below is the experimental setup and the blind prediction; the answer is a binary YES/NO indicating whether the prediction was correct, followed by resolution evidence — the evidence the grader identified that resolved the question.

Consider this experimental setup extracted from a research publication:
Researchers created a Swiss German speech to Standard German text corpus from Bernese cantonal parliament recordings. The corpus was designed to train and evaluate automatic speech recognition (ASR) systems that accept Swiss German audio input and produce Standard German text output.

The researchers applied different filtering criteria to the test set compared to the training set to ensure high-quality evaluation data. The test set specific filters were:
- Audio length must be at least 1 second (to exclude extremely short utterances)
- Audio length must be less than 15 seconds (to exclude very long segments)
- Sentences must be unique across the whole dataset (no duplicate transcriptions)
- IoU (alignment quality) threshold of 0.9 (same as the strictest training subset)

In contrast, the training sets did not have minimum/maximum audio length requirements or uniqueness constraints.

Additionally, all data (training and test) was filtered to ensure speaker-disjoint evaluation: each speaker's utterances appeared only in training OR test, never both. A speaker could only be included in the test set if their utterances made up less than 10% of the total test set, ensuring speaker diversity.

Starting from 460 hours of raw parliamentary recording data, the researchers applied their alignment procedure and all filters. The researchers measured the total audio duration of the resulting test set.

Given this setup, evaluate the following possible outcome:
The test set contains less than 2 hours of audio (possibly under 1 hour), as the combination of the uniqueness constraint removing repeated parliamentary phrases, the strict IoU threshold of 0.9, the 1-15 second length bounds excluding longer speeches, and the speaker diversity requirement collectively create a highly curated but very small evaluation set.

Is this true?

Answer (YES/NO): NO